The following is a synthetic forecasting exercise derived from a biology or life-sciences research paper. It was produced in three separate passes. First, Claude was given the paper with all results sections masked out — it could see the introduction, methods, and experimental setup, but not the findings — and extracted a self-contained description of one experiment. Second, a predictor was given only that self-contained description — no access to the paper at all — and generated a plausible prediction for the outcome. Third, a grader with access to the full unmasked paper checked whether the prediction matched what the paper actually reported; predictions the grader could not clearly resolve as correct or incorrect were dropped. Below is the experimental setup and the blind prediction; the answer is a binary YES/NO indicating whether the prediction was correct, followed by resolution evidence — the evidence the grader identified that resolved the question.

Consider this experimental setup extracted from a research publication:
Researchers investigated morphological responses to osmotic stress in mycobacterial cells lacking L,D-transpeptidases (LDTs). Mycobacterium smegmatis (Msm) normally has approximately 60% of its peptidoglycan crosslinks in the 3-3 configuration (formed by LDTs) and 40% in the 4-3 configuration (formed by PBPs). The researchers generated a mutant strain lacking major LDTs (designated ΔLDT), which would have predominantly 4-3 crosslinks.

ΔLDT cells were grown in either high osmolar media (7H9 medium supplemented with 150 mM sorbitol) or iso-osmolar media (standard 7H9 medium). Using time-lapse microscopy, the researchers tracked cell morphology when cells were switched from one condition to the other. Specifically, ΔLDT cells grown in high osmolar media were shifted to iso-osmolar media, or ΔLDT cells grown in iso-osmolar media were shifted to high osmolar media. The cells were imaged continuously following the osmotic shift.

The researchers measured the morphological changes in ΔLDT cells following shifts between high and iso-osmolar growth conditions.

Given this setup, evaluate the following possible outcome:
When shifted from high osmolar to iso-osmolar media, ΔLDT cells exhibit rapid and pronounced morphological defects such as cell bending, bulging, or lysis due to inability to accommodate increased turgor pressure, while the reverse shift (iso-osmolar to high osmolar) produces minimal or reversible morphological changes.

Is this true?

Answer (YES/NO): NO